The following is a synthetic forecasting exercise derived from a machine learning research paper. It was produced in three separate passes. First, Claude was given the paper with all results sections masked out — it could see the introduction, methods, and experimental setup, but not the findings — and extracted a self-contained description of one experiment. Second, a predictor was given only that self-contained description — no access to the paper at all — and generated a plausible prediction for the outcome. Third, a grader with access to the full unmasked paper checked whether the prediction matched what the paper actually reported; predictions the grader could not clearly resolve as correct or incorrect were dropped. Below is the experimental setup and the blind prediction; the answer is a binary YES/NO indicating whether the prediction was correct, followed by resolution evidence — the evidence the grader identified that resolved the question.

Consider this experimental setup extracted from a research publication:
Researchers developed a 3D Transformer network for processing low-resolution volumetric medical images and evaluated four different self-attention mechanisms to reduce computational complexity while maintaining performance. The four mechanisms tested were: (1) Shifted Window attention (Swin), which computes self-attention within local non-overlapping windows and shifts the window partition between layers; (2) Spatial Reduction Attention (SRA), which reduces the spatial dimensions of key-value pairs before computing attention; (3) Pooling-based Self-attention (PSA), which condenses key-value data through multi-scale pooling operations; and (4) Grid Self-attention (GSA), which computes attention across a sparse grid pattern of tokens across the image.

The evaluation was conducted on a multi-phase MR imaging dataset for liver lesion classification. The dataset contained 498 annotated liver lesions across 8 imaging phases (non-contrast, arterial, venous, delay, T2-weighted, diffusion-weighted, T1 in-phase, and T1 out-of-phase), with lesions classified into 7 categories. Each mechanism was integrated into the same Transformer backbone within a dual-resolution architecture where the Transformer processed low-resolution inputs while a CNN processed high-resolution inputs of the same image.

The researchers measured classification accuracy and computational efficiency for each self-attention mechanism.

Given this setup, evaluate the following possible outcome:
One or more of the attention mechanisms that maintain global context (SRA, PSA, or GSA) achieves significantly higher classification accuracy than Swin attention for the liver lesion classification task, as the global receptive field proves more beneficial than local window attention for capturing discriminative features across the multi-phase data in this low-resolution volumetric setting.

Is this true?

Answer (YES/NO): NO